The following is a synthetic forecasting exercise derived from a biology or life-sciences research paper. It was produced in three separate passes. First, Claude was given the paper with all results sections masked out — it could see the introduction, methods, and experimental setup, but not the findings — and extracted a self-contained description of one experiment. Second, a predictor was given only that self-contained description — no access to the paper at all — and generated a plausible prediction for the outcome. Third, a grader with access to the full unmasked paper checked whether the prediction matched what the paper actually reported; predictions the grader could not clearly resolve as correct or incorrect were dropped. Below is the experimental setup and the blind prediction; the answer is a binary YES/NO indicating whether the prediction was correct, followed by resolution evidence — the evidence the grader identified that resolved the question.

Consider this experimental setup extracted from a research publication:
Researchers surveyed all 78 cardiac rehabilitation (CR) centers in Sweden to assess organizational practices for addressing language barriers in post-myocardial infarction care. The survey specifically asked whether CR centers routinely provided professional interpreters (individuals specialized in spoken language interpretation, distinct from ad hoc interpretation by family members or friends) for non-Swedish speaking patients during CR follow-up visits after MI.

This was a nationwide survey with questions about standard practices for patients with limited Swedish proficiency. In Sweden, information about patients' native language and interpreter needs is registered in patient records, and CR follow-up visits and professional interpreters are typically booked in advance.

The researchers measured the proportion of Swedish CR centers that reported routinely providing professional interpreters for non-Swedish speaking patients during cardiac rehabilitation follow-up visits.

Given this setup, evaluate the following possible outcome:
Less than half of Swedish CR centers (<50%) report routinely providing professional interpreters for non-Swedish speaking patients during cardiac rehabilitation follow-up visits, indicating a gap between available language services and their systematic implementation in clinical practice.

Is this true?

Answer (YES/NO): NO